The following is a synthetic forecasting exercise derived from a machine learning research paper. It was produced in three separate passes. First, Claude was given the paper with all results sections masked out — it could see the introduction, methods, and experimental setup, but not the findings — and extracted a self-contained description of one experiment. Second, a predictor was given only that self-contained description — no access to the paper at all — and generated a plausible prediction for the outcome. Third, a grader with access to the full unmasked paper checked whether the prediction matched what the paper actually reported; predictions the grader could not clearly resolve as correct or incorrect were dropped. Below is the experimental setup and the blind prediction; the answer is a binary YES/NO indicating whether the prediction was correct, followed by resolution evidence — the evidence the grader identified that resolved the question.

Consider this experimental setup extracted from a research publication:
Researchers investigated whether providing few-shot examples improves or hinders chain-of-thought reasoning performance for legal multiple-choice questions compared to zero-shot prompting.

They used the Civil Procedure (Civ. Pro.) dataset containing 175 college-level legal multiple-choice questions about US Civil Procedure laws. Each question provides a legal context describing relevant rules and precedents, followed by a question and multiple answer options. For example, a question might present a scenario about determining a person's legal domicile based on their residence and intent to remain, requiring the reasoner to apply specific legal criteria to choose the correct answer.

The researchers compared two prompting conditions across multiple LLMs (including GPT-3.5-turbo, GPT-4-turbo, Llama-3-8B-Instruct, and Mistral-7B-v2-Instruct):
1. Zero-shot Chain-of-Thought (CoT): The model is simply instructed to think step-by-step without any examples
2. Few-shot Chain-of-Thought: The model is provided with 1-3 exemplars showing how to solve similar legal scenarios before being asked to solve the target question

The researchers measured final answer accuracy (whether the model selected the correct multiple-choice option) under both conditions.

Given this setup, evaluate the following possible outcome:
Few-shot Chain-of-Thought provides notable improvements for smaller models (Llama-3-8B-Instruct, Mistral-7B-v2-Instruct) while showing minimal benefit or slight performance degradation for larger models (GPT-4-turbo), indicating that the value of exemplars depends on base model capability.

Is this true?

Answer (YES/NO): NO